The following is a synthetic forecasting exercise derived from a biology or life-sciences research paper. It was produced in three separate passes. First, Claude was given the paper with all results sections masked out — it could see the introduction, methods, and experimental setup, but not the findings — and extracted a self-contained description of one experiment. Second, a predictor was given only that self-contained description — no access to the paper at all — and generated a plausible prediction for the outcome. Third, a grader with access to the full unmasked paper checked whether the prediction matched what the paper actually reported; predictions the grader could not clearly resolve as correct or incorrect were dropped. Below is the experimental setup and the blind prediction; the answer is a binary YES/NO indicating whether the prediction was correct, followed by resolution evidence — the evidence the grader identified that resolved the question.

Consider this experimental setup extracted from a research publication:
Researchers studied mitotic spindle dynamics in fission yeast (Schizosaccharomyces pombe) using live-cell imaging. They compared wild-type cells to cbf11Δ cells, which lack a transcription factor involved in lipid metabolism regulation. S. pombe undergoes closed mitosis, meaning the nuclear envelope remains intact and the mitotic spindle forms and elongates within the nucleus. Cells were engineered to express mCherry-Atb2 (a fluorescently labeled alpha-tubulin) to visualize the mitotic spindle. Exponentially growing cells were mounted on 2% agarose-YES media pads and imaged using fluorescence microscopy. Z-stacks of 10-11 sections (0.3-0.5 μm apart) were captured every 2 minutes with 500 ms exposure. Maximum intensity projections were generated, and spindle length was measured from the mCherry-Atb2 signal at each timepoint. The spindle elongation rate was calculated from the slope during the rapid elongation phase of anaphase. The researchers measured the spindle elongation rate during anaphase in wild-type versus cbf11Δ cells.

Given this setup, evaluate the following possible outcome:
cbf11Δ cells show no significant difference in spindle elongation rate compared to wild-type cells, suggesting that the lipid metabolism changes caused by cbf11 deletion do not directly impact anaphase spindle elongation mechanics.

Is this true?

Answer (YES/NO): NO